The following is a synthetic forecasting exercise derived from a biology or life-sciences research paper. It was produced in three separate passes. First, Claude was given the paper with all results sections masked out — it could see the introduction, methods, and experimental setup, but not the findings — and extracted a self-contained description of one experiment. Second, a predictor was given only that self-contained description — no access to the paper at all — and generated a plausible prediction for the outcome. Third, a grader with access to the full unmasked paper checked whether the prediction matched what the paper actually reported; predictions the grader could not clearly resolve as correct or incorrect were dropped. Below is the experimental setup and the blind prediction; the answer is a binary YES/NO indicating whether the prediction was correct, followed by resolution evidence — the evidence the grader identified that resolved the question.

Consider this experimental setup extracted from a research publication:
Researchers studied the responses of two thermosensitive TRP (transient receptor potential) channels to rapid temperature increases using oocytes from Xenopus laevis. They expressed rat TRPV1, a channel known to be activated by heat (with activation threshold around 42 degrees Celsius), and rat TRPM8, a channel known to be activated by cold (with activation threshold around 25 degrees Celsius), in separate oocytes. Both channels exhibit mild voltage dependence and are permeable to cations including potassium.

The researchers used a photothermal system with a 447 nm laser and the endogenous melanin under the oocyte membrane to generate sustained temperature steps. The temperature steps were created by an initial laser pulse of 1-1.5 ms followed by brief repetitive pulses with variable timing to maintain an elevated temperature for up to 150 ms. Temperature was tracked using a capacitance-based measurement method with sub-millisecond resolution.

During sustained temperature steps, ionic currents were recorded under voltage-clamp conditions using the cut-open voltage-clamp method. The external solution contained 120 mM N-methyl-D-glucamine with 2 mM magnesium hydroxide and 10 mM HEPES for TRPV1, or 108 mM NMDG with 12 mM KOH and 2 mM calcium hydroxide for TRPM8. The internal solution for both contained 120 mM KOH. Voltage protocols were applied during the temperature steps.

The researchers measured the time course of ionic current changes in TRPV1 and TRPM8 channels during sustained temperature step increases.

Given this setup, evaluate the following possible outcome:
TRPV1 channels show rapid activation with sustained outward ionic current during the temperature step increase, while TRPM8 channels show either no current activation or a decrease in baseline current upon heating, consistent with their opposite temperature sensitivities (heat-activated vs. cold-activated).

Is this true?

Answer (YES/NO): NO